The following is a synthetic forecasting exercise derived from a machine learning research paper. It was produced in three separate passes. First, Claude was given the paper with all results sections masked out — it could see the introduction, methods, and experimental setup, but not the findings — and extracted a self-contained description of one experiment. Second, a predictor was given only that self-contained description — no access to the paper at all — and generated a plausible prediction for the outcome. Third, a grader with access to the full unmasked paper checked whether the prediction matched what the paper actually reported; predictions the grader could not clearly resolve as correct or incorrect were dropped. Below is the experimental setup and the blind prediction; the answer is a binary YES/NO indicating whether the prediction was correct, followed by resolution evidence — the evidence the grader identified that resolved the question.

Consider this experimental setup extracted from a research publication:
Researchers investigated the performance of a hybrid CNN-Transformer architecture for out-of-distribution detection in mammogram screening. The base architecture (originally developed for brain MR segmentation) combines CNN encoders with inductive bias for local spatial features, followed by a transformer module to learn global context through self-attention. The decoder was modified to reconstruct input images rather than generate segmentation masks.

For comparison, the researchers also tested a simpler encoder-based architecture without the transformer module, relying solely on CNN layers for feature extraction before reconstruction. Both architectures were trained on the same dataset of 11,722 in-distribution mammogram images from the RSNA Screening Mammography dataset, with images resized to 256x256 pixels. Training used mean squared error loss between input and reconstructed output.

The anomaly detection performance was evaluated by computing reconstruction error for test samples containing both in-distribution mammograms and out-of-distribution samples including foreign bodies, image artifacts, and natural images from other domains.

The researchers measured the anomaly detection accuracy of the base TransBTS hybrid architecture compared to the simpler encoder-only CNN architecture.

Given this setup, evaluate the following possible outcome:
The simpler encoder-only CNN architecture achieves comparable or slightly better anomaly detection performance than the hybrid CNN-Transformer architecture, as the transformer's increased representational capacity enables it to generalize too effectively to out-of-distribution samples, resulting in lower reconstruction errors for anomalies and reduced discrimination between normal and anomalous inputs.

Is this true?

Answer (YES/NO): NO